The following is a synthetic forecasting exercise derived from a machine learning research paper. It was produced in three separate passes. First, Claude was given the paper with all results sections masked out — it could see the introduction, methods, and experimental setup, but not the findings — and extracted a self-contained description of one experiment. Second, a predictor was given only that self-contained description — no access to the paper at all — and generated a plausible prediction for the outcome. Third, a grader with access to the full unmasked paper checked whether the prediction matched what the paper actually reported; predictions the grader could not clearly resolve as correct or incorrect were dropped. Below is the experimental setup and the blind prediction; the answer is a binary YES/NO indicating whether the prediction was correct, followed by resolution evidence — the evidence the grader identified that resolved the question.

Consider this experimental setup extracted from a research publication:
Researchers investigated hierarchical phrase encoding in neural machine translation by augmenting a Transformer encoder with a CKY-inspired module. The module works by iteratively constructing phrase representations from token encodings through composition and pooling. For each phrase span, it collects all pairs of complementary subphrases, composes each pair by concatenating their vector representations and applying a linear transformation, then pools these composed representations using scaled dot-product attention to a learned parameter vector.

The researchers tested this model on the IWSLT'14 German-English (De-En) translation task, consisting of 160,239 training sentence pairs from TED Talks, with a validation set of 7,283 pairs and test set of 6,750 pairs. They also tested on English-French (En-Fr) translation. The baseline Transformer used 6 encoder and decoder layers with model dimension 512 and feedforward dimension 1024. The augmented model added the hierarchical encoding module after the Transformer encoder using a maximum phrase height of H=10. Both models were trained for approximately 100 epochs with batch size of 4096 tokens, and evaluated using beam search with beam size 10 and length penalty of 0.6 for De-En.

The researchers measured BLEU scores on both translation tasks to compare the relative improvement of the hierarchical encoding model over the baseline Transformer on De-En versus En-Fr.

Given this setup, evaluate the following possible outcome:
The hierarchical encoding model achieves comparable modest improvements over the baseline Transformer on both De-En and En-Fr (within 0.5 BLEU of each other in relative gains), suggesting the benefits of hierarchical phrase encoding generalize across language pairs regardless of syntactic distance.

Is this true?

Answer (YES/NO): NO